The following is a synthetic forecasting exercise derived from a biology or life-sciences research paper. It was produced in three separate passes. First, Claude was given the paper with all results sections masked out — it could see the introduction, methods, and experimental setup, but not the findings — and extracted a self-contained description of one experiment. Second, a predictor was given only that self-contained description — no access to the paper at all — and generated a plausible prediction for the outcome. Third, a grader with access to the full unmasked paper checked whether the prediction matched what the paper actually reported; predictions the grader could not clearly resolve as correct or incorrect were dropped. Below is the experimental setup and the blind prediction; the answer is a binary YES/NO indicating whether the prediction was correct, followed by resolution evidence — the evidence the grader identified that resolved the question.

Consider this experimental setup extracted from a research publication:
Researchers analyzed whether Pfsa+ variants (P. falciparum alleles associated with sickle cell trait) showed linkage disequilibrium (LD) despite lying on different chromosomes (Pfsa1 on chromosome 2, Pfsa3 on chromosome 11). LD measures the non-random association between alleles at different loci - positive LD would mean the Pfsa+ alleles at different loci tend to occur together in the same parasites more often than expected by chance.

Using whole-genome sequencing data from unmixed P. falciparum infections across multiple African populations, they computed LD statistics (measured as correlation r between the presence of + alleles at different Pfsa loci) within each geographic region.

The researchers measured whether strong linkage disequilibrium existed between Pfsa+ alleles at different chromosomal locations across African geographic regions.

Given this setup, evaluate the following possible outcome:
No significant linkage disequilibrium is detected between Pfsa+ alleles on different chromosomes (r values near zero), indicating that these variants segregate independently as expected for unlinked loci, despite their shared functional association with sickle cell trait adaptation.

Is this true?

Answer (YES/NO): NO